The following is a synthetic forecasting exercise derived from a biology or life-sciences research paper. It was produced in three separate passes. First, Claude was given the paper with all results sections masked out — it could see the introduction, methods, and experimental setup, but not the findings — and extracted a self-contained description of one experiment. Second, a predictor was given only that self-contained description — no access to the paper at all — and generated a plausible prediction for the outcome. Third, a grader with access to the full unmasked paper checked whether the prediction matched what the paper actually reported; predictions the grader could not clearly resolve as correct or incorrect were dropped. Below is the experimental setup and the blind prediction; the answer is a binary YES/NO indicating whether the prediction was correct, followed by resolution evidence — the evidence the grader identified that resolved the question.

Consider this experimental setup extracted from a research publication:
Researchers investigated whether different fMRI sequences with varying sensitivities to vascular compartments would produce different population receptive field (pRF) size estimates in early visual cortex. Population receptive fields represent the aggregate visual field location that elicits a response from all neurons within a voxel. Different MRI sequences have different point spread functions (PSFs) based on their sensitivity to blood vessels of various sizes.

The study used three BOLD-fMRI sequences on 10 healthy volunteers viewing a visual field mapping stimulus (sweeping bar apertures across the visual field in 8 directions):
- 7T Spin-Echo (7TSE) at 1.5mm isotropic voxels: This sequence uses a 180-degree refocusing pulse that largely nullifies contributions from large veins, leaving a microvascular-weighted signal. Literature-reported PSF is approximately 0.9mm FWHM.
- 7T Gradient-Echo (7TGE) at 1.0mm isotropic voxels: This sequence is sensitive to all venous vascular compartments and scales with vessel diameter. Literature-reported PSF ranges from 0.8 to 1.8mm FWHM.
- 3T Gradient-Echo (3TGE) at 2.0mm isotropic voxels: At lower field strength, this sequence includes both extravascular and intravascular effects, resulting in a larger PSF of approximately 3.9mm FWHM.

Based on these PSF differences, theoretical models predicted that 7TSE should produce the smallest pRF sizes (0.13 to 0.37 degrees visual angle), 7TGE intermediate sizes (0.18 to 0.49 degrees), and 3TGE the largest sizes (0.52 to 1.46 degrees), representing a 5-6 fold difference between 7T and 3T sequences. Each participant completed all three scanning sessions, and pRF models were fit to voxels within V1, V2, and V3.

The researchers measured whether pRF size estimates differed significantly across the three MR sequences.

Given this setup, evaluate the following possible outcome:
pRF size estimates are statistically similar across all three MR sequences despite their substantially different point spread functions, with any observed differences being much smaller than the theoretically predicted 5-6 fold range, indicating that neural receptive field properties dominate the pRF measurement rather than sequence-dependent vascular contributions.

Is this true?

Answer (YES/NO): YES